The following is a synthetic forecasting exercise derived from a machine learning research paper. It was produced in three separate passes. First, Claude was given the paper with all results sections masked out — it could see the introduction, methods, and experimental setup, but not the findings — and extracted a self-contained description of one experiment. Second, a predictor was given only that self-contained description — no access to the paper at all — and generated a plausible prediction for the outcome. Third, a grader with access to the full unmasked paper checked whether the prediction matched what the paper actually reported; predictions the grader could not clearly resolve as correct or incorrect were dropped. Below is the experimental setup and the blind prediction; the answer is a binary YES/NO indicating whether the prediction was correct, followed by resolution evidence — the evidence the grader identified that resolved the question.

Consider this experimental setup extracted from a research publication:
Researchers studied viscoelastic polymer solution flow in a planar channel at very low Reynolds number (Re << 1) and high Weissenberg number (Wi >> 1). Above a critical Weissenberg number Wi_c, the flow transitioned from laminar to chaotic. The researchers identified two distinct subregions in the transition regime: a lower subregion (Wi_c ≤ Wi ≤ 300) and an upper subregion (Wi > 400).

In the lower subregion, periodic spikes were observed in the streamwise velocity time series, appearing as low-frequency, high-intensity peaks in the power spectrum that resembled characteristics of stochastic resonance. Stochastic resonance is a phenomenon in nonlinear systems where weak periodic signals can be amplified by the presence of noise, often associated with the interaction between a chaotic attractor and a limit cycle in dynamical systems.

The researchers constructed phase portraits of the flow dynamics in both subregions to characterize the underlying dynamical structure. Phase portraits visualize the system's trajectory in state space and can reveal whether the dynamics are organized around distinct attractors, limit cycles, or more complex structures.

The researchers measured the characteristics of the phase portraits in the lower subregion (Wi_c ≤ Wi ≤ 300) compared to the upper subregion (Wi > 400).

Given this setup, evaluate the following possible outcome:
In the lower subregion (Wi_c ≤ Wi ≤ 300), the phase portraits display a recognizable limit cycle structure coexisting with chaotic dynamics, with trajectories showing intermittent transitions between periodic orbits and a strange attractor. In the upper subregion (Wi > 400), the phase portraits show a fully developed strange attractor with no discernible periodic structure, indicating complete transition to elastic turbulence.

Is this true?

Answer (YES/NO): NO